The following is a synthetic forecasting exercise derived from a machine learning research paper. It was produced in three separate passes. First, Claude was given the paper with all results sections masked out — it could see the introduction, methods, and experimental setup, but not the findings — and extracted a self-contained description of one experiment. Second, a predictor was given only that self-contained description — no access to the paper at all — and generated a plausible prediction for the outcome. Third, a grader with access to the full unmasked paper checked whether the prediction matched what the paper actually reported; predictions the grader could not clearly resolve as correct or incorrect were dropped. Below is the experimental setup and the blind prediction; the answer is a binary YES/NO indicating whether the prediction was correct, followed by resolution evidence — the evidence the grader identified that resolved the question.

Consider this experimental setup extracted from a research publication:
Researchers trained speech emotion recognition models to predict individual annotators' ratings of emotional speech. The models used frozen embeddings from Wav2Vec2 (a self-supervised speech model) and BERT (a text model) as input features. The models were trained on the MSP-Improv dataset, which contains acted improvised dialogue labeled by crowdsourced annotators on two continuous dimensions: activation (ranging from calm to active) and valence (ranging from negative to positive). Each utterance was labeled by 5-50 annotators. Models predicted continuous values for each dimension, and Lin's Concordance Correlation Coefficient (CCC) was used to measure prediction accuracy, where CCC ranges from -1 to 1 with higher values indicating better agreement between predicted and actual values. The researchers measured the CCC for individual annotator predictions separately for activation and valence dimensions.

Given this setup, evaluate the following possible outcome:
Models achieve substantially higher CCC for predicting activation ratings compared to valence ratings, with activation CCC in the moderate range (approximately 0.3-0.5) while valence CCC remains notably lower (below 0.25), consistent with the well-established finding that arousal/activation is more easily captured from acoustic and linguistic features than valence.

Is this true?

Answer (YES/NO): NO